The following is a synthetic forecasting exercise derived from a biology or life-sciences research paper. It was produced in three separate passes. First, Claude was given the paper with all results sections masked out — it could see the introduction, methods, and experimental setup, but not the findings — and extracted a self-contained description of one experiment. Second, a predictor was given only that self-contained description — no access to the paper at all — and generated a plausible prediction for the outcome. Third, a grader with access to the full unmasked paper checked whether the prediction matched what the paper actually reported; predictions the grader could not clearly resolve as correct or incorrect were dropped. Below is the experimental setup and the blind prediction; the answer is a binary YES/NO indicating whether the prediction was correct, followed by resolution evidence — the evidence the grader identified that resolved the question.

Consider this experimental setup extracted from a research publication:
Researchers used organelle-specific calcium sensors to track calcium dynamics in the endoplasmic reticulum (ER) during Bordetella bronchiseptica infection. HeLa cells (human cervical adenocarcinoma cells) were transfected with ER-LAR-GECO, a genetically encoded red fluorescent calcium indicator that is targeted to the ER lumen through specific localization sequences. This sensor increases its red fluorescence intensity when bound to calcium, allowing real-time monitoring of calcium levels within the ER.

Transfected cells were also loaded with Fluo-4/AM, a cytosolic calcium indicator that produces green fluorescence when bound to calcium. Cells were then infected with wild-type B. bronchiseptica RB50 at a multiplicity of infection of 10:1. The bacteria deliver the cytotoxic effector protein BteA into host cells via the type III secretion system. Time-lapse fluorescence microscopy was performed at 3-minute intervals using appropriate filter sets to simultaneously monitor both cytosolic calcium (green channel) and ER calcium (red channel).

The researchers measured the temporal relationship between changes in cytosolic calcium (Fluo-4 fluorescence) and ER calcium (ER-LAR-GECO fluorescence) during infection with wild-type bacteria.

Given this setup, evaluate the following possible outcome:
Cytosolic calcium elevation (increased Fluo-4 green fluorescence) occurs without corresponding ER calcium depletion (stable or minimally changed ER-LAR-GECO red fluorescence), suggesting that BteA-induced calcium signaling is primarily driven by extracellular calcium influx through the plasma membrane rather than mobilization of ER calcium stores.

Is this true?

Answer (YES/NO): YES